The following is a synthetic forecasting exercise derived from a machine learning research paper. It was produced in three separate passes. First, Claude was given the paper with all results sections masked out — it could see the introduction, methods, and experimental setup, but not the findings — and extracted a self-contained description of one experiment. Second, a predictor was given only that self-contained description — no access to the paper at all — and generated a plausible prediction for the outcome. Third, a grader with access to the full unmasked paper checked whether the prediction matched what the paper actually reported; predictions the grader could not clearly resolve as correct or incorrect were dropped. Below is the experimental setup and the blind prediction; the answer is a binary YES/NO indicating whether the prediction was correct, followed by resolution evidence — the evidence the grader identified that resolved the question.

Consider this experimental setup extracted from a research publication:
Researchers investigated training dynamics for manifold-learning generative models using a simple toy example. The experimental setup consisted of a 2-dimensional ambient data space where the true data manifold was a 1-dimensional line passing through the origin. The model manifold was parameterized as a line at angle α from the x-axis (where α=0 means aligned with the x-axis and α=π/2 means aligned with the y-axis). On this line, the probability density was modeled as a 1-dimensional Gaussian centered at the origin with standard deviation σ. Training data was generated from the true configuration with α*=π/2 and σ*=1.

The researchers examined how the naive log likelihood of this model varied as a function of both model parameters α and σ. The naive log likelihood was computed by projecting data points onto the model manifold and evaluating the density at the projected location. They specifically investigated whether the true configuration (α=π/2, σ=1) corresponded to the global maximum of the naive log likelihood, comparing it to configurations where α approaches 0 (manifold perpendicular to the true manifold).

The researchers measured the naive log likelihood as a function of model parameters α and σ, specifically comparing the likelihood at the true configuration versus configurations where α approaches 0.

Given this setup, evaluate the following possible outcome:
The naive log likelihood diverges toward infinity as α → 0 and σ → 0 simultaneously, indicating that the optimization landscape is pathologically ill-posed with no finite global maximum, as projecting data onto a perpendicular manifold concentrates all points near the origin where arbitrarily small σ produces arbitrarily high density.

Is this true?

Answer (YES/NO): YES